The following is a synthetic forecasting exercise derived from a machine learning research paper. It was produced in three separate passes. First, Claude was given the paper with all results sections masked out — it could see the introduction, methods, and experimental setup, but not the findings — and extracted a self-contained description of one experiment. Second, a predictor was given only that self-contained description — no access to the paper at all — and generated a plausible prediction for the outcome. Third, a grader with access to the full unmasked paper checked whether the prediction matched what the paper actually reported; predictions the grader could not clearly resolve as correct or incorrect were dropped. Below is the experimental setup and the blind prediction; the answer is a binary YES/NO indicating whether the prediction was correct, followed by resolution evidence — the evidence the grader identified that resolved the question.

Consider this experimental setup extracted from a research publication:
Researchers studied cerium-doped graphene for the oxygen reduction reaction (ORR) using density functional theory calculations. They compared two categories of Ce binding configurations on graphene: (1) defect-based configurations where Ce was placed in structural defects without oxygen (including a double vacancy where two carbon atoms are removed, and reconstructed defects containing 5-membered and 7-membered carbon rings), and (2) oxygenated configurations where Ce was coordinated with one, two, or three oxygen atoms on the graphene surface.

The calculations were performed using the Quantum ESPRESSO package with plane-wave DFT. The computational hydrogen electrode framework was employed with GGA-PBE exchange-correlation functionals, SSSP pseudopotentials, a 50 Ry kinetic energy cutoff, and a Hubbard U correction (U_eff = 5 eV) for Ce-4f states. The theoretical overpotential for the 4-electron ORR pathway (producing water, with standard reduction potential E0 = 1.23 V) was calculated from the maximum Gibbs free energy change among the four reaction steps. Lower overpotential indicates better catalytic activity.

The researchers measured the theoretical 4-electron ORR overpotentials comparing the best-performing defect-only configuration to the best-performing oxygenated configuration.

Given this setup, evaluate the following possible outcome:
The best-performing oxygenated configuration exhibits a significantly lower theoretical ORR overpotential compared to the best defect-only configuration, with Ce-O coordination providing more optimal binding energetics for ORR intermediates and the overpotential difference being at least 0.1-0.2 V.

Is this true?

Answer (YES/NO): YES